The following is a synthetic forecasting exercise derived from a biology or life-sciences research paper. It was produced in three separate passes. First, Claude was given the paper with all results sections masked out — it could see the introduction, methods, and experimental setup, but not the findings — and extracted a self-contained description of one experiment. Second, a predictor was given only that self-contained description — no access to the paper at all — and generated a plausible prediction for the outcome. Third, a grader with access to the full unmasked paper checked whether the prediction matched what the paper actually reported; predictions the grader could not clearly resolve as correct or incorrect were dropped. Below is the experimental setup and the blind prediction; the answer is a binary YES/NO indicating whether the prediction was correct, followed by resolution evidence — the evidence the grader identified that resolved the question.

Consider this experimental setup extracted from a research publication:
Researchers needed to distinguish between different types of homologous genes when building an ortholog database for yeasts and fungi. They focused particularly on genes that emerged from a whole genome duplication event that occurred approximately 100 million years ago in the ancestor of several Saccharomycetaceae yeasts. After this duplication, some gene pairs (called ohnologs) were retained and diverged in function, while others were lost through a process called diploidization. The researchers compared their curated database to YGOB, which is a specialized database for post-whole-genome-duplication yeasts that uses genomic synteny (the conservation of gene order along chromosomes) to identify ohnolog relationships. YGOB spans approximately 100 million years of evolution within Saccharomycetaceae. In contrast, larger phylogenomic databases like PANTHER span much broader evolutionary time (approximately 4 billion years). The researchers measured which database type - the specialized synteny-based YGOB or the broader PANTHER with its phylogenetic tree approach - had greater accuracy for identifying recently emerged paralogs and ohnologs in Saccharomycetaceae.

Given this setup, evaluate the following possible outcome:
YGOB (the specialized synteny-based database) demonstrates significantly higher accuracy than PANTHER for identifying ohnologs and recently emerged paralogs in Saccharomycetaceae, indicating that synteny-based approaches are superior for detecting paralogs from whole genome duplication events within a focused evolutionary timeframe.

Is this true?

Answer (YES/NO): YES